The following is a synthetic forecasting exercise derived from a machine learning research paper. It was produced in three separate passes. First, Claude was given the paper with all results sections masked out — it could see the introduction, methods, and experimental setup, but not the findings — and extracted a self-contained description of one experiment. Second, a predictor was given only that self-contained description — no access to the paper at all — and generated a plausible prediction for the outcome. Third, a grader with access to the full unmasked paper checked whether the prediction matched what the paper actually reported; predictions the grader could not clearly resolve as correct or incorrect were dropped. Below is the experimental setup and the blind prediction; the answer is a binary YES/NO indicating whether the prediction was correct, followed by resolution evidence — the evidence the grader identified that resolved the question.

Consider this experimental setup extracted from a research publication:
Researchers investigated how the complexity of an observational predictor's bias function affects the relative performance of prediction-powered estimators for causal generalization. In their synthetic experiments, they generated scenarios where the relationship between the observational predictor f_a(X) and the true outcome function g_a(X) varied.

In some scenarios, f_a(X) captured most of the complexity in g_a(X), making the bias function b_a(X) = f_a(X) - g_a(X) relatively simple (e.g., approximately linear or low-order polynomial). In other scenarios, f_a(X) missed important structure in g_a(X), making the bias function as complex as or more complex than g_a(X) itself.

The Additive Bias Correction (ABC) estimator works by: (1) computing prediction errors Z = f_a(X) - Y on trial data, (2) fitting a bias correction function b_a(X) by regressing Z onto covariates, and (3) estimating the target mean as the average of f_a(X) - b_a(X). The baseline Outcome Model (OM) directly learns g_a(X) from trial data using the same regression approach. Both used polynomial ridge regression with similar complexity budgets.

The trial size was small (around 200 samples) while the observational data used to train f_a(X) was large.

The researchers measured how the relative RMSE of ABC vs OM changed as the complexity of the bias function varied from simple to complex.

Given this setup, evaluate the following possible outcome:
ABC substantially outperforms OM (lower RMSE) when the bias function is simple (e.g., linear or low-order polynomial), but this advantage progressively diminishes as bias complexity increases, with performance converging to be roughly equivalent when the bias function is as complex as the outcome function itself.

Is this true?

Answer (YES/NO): NO